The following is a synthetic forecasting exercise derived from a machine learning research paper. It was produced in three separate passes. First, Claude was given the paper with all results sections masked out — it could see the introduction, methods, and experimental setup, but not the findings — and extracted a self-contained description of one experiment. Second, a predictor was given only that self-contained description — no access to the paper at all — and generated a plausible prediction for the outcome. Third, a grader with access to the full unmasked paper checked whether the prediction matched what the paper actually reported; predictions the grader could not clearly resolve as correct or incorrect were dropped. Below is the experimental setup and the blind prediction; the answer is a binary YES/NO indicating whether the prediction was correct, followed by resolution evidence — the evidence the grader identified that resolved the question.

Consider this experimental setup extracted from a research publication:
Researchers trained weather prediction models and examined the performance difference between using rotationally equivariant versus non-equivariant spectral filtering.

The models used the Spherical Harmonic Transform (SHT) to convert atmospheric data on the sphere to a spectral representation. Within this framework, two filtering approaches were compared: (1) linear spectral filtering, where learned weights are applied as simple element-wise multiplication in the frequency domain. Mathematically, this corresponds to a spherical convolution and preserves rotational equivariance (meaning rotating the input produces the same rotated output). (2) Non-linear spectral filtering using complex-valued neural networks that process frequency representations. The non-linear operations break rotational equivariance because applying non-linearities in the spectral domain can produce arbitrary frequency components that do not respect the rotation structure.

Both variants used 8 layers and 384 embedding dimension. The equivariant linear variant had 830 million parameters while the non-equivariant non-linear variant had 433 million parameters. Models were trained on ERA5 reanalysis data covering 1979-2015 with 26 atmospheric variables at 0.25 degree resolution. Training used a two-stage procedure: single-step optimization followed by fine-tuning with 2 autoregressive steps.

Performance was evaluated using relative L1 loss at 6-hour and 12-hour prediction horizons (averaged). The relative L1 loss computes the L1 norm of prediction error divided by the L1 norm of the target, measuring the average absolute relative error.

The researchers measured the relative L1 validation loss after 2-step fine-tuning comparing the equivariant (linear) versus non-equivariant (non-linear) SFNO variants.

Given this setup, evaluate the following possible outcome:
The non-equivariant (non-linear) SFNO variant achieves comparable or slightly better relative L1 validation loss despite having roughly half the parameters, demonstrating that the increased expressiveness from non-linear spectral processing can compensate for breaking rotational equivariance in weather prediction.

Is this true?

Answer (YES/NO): NO